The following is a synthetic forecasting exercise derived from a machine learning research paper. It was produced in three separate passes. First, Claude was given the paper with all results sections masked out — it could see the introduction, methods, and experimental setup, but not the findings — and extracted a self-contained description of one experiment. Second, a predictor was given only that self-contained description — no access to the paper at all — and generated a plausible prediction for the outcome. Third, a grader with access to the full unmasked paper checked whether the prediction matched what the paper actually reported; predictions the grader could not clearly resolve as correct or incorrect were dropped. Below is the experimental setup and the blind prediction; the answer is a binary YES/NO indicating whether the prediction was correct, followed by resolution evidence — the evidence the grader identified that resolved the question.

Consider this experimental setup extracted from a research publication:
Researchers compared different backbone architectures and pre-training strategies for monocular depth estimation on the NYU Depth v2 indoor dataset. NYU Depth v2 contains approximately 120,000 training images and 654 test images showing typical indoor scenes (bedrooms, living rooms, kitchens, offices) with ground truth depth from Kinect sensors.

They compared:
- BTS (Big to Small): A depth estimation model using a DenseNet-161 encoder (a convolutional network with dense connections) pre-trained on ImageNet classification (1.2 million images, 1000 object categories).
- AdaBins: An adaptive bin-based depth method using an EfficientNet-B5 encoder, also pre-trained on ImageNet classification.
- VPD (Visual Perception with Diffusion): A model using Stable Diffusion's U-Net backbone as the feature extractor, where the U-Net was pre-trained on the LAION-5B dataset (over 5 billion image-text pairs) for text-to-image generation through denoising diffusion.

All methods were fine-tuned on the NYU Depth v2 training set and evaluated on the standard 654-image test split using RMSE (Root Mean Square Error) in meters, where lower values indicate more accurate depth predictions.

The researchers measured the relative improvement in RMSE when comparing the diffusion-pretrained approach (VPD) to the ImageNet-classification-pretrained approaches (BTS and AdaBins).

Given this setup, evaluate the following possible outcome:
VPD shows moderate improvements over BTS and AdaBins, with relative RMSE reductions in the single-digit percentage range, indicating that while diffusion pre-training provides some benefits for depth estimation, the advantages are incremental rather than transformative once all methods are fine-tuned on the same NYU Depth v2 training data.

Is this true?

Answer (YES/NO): NO